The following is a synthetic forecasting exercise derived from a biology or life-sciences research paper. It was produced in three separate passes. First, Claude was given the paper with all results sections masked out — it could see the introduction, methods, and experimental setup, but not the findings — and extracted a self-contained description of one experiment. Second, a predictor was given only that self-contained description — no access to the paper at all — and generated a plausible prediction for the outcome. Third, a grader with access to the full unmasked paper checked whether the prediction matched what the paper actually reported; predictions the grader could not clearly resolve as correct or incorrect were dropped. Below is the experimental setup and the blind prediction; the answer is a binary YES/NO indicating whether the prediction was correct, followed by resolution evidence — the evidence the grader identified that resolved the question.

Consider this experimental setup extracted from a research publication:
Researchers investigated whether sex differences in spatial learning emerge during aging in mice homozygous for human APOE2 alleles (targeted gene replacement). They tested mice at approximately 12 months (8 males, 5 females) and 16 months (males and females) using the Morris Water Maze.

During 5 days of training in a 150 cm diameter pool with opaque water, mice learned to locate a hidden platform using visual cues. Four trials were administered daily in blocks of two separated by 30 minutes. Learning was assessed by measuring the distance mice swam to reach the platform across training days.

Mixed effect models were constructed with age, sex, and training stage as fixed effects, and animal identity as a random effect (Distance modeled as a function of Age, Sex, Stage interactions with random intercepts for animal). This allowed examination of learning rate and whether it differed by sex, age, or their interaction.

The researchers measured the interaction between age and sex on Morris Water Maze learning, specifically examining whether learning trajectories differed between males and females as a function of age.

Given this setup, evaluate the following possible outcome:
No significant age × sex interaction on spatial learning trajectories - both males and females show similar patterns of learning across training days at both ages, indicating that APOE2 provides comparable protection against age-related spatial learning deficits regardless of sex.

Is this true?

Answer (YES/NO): YES